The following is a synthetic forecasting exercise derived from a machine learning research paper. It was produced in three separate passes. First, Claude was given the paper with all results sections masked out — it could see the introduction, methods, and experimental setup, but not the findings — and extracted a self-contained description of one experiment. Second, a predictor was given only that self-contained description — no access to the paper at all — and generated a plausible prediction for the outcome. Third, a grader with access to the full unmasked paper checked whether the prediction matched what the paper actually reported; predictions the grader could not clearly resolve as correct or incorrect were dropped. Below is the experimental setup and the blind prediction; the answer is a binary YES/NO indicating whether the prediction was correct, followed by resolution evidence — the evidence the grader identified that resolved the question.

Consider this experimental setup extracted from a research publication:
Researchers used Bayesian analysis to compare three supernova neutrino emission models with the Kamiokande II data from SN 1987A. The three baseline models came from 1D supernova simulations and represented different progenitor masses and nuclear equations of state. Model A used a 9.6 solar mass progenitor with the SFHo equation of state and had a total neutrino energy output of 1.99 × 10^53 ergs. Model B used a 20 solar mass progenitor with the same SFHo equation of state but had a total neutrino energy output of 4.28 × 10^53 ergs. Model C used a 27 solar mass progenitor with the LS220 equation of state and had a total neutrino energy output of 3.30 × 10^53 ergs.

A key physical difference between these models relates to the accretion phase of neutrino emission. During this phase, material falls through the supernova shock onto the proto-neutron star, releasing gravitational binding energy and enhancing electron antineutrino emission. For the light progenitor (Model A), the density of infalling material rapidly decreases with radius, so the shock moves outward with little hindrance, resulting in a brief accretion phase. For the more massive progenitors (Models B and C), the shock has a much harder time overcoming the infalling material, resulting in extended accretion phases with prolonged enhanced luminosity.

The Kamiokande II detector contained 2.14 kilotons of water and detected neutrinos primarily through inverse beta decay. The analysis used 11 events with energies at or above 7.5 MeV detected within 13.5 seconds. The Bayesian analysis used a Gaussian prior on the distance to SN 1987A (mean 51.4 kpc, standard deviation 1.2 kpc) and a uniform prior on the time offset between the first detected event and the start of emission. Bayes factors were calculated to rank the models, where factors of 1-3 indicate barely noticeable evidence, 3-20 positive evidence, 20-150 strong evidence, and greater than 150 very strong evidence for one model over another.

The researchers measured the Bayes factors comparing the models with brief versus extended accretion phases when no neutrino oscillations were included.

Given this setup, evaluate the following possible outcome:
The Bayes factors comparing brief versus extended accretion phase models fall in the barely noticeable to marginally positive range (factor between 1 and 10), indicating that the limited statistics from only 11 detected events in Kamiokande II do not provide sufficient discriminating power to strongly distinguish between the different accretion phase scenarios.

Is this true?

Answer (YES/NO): NO